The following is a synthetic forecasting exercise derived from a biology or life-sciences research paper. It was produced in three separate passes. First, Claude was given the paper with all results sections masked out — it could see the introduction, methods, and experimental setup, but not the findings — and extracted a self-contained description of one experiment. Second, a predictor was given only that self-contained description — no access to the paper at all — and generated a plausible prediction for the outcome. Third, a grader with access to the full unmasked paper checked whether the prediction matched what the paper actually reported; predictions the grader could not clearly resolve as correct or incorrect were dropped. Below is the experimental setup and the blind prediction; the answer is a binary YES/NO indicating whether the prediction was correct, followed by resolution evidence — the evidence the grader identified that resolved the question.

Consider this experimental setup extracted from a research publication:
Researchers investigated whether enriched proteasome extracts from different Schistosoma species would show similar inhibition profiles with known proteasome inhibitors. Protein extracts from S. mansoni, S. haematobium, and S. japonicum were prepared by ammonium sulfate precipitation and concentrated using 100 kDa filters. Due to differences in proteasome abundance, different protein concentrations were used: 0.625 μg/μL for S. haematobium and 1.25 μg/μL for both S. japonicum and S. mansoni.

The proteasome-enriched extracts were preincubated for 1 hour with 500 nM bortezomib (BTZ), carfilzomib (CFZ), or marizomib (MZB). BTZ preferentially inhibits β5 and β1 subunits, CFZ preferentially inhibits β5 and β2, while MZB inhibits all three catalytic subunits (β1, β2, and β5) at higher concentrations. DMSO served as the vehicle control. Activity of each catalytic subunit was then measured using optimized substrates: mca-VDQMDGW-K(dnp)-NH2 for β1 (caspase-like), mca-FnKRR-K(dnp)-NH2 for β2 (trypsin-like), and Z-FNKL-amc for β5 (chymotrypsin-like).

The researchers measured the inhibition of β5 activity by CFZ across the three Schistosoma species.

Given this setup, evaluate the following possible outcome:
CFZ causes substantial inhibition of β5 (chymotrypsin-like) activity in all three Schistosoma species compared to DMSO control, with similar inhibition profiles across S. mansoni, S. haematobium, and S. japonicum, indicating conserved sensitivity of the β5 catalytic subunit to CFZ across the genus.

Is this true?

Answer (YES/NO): YES